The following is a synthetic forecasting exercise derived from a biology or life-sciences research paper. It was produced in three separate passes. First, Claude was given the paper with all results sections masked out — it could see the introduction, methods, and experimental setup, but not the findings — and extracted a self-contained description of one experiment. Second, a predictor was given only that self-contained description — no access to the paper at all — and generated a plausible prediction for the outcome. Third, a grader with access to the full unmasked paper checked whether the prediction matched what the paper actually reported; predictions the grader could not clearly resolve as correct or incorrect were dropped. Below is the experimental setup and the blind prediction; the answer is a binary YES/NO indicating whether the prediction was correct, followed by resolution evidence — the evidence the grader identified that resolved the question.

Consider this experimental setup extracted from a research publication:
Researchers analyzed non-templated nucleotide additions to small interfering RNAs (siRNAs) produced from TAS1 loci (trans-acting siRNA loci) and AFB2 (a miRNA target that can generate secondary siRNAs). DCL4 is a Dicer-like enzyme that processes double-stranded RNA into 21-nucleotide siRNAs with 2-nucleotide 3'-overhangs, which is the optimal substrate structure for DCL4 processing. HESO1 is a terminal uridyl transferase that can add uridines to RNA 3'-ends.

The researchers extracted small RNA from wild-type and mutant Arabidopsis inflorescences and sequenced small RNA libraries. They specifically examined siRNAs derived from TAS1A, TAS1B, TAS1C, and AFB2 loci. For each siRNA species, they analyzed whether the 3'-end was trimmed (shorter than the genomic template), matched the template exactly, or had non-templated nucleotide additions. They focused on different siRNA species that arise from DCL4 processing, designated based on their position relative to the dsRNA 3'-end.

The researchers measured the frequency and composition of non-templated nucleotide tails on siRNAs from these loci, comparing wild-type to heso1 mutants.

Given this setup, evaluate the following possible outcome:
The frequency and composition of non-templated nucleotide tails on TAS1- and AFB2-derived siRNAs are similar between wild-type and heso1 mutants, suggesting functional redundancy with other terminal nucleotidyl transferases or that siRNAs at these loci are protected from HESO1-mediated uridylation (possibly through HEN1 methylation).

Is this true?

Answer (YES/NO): NO